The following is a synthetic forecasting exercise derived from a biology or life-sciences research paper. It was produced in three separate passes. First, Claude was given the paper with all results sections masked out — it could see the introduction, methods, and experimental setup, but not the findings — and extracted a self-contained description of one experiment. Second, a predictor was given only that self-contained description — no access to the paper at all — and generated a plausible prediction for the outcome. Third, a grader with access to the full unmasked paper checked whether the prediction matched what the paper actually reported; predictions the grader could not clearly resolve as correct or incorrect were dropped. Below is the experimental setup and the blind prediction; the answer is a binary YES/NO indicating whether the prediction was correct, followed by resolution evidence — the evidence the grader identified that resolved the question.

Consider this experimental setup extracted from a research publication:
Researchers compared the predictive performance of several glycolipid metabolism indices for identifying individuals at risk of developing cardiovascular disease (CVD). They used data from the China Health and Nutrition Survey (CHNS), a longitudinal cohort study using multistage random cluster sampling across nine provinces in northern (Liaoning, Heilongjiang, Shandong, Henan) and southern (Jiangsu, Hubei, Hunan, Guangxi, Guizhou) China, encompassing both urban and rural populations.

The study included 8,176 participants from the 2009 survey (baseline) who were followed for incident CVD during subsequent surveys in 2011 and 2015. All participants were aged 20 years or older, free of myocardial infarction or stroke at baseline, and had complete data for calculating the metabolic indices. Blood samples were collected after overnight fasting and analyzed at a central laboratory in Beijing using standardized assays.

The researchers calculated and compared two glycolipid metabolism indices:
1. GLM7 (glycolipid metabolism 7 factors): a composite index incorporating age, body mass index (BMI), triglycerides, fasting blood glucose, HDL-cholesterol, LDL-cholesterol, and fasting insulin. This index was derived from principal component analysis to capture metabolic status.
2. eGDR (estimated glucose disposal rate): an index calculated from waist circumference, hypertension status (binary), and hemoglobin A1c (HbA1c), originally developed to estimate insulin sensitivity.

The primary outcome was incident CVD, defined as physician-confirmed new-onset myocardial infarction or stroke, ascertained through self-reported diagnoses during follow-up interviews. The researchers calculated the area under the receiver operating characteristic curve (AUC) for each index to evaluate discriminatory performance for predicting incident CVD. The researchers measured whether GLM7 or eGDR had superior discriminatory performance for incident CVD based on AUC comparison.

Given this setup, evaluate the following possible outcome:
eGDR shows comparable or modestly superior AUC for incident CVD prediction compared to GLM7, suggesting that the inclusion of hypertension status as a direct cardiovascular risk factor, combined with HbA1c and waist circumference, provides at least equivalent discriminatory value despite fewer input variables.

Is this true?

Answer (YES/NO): YES